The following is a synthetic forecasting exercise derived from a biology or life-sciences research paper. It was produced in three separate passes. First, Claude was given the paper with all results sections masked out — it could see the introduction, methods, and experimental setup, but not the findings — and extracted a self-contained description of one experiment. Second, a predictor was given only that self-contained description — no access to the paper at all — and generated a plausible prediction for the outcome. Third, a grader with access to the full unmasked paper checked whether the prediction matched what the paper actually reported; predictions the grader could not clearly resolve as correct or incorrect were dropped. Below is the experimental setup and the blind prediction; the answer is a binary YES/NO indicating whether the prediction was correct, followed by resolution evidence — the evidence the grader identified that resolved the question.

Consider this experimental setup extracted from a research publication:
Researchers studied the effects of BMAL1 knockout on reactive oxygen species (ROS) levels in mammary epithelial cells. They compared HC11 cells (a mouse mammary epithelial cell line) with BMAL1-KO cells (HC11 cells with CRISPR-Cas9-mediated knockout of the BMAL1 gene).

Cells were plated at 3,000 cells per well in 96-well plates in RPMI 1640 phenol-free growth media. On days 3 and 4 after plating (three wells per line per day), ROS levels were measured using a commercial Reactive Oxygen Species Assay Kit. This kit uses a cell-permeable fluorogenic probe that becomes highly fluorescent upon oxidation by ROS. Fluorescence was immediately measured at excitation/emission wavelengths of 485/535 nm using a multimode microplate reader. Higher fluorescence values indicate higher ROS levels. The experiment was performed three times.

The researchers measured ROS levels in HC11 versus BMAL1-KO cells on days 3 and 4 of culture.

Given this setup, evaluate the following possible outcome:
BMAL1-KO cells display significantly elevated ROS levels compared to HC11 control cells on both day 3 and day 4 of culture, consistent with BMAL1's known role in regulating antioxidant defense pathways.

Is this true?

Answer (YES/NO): YES